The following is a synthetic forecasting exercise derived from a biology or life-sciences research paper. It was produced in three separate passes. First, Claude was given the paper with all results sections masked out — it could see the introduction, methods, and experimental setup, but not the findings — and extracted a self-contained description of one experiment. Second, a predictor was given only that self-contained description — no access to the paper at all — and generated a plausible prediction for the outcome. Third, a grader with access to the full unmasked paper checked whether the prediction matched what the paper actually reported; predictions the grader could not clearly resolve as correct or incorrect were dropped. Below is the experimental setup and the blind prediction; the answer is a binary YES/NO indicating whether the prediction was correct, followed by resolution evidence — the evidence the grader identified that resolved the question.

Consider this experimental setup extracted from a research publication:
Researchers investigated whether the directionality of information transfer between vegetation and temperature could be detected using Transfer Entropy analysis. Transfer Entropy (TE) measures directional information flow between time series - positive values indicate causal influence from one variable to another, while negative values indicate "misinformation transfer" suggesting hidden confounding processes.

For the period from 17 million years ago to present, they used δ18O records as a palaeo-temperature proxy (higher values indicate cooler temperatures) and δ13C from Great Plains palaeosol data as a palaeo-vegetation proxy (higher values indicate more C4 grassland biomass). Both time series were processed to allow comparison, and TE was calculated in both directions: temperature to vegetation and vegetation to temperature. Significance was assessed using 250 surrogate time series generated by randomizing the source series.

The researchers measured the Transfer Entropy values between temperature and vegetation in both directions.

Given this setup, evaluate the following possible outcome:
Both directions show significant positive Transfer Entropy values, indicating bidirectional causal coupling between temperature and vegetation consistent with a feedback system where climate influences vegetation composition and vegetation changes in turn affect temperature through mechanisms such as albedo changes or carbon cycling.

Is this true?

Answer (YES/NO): NO